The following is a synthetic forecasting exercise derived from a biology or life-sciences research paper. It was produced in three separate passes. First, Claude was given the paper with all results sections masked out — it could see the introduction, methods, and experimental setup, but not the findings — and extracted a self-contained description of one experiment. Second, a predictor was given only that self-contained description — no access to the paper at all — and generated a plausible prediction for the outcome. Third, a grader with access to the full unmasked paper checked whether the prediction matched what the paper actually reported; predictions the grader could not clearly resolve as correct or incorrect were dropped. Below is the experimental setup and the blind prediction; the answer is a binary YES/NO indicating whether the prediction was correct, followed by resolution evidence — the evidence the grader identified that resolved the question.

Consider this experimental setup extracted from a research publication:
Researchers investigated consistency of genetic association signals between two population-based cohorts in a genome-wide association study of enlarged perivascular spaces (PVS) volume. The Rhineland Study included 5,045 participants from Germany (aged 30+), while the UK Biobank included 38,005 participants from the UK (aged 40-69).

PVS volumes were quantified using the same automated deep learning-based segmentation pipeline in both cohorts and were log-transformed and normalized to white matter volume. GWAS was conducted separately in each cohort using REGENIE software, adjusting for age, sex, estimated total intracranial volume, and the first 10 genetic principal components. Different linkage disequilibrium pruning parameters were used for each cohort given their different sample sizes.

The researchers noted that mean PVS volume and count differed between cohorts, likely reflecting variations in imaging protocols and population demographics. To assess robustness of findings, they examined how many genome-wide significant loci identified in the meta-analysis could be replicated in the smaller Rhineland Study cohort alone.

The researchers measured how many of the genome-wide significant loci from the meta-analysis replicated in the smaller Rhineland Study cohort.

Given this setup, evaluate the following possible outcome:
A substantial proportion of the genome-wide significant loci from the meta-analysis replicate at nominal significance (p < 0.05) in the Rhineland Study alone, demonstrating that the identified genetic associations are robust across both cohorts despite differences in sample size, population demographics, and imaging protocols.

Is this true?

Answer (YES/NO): YES